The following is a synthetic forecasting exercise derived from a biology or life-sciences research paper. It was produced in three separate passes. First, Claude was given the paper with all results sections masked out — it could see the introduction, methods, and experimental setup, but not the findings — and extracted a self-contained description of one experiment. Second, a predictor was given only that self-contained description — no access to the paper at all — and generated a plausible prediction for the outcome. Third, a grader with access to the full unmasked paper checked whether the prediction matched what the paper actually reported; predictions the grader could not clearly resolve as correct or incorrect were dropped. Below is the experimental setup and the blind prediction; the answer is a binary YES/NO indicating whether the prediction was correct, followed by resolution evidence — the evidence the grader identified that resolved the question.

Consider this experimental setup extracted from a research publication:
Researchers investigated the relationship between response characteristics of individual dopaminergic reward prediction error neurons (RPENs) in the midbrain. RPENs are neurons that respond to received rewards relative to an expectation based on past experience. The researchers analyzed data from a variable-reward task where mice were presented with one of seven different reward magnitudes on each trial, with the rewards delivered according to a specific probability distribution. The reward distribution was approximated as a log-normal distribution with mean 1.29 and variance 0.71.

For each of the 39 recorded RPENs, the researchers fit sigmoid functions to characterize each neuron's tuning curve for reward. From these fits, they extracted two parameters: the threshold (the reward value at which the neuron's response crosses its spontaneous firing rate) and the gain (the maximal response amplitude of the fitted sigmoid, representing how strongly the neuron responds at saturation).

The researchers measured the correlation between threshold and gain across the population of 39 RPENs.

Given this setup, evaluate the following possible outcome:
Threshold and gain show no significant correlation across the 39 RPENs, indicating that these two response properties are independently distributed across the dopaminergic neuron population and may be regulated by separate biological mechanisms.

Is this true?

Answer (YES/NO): NO